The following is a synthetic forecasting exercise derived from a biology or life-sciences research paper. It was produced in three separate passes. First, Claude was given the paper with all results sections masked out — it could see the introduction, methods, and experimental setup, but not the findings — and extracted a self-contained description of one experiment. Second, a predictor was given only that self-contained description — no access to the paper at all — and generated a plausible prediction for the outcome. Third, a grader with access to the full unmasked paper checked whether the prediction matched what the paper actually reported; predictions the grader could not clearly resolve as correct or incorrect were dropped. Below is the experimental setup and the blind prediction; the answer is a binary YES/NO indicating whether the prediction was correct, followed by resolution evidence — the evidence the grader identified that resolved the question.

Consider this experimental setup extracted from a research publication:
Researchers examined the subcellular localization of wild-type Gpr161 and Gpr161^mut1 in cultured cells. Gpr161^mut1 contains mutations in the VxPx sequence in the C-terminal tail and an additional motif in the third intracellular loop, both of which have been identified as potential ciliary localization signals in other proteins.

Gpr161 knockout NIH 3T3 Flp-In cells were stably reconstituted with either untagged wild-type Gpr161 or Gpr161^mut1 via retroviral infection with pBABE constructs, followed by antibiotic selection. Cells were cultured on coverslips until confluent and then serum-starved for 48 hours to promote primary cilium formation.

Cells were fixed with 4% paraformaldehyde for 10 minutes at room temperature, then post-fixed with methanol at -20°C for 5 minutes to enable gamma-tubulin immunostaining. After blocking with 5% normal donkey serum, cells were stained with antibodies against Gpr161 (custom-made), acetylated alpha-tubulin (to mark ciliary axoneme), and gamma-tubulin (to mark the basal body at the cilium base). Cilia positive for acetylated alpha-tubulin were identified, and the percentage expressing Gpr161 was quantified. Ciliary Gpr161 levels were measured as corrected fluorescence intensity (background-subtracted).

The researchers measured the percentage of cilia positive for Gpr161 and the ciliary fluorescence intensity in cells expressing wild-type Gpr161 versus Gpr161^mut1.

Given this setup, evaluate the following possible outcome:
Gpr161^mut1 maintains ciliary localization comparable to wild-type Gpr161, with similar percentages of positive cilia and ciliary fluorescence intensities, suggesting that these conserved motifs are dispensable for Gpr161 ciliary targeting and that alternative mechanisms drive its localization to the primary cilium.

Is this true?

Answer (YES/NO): NO